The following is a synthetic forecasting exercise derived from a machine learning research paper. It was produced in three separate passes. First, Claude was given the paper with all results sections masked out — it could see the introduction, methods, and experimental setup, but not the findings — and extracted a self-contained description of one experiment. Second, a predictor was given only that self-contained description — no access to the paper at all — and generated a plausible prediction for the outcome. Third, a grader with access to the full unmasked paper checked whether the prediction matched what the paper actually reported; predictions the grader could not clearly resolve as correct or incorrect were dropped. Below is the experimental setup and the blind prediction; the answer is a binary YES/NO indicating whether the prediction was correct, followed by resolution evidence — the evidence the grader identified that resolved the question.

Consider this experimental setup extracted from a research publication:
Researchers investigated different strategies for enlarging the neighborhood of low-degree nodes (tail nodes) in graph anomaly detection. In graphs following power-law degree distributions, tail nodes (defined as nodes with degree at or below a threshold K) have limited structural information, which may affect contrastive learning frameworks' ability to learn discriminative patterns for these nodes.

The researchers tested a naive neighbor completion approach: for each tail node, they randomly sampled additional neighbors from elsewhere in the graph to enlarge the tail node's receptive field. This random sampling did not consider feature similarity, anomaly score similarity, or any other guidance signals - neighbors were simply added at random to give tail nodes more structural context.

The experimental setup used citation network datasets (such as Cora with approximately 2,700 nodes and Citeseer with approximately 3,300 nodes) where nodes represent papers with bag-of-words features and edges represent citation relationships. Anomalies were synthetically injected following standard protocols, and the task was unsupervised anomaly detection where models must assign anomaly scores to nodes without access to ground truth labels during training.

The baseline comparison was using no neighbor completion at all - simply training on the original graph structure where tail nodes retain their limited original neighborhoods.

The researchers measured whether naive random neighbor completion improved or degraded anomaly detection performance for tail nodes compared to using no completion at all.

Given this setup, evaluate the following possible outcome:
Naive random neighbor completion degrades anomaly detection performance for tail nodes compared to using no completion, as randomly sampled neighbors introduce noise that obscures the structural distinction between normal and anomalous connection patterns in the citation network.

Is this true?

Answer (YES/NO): YES